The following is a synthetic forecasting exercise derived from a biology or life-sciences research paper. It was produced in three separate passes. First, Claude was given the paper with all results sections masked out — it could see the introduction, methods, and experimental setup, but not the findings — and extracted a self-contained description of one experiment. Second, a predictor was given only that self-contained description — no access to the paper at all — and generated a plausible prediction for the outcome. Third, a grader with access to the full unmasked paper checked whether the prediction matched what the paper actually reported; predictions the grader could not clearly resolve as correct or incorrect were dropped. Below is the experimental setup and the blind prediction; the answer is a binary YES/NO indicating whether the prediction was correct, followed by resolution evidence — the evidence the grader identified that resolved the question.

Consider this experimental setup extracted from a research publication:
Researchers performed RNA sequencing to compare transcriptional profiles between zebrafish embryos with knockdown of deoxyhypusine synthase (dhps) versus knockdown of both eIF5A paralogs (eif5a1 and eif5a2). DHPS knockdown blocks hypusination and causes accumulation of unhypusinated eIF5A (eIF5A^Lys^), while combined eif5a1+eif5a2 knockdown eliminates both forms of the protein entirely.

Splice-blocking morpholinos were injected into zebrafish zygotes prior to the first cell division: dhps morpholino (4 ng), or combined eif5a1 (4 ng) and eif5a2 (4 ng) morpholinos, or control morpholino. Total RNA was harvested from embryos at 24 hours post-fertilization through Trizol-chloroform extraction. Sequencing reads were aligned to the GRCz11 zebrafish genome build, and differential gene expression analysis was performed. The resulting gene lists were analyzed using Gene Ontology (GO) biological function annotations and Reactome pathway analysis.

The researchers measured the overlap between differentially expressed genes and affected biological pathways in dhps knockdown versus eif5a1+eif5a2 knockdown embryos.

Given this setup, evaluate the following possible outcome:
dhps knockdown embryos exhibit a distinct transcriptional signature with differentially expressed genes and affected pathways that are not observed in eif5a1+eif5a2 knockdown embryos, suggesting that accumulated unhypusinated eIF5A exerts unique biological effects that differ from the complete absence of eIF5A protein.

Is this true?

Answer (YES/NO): YES